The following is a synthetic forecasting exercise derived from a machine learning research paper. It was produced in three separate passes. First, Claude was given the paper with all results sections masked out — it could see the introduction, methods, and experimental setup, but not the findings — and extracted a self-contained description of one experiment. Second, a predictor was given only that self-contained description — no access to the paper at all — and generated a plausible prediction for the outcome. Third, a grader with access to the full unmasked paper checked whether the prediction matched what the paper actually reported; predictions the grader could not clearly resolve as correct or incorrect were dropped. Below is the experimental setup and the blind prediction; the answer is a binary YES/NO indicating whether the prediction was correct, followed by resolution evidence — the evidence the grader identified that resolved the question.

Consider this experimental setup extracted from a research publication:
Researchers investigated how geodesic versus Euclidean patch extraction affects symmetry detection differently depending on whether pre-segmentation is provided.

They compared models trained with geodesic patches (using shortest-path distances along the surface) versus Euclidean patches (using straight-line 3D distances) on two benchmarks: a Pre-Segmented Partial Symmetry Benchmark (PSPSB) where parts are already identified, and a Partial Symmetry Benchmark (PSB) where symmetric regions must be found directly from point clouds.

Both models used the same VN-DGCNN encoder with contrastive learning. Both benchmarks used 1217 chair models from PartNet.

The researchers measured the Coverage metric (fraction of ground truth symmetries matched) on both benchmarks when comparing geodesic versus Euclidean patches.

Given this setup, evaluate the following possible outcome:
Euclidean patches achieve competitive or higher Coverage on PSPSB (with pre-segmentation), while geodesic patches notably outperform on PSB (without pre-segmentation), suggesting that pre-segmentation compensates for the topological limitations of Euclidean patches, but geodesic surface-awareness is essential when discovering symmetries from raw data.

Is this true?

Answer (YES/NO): NO